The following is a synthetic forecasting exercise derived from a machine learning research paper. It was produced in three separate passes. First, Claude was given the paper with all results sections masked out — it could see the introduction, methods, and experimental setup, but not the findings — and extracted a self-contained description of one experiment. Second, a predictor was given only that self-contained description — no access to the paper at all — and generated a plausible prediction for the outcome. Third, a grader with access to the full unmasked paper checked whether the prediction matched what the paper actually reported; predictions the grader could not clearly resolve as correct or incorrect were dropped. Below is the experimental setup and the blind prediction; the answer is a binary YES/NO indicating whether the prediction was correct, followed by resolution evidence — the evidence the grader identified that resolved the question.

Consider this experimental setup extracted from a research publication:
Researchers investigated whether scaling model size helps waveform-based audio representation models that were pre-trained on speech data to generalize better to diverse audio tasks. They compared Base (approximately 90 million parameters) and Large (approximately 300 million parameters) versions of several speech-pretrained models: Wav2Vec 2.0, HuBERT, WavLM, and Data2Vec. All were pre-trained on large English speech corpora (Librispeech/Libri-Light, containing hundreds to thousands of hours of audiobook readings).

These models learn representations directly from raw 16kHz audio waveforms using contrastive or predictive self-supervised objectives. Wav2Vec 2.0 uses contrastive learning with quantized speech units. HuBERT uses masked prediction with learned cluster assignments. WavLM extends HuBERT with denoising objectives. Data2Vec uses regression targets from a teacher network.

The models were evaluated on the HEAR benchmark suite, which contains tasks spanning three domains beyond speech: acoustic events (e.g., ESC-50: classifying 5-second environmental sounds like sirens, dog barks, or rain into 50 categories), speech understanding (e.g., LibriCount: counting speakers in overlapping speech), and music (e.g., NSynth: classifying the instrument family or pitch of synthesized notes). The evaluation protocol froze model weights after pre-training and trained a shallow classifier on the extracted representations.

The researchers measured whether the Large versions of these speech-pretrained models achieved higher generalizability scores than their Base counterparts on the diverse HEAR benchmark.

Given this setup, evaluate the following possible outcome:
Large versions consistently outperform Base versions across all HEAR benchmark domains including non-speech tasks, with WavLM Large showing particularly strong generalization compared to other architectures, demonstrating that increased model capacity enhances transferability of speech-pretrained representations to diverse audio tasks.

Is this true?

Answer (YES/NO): NO